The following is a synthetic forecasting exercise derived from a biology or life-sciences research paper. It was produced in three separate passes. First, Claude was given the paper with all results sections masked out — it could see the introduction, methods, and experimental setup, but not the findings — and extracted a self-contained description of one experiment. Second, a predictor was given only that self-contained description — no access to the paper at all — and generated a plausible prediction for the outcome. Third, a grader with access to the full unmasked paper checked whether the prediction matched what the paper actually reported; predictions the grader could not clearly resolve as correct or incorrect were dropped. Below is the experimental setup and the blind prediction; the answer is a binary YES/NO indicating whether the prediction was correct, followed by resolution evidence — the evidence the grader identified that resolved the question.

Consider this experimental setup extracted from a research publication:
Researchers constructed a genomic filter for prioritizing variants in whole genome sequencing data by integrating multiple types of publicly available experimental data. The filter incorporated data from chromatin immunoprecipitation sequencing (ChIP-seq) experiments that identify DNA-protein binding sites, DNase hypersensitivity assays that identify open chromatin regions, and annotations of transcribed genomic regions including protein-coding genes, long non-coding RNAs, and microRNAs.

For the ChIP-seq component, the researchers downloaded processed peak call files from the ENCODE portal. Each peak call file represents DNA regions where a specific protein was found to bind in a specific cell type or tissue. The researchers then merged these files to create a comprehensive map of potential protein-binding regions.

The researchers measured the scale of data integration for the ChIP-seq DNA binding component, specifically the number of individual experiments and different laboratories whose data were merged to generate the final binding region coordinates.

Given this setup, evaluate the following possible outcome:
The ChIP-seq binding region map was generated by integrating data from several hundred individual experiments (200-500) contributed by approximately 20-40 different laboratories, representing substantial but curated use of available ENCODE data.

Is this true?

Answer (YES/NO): NO